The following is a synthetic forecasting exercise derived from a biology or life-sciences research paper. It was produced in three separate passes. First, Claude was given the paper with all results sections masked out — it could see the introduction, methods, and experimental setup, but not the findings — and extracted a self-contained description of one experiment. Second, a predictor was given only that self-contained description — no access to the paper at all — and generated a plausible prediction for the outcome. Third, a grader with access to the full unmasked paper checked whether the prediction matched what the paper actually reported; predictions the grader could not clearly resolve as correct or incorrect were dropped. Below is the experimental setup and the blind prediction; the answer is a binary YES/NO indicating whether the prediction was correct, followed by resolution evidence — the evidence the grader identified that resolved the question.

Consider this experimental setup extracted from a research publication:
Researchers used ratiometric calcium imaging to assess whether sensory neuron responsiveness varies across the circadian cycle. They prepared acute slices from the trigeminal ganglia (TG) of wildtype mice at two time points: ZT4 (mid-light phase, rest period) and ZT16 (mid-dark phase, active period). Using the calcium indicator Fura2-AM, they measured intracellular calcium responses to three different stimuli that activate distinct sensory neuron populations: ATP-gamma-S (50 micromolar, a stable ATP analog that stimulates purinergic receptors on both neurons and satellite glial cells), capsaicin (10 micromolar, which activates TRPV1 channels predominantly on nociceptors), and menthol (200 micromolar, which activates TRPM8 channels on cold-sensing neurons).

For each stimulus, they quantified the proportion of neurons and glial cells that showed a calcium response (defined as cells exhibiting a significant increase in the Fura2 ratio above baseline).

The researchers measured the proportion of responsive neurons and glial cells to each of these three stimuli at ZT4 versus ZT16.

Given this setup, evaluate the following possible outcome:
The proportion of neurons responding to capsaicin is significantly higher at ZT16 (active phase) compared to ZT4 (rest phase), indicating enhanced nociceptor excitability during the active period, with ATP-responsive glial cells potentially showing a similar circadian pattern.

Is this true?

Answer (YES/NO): NO